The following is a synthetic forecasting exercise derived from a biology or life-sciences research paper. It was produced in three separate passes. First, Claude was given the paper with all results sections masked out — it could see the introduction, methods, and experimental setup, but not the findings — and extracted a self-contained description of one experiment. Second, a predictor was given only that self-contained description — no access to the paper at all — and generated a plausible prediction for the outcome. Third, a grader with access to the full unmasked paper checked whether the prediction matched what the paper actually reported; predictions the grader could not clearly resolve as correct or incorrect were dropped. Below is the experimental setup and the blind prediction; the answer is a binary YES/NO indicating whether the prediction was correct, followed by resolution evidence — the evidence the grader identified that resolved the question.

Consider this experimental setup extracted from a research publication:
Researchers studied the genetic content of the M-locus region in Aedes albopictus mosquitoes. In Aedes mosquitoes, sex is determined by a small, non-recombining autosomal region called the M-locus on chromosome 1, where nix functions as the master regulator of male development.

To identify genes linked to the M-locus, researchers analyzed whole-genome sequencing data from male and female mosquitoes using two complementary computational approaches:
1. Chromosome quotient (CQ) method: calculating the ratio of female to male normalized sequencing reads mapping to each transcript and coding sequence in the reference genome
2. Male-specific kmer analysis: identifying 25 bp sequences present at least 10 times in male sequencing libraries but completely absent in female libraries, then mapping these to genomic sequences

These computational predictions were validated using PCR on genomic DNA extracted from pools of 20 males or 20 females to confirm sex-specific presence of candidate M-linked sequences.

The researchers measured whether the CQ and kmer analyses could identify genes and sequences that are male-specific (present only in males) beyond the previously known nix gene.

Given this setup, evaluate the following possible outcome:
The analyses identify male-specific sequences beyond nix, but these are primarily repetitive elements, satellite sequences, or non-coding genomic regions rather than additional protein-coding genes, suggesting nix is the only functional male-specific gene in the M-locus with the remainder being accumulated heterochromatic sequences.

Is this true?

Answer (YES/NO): NO